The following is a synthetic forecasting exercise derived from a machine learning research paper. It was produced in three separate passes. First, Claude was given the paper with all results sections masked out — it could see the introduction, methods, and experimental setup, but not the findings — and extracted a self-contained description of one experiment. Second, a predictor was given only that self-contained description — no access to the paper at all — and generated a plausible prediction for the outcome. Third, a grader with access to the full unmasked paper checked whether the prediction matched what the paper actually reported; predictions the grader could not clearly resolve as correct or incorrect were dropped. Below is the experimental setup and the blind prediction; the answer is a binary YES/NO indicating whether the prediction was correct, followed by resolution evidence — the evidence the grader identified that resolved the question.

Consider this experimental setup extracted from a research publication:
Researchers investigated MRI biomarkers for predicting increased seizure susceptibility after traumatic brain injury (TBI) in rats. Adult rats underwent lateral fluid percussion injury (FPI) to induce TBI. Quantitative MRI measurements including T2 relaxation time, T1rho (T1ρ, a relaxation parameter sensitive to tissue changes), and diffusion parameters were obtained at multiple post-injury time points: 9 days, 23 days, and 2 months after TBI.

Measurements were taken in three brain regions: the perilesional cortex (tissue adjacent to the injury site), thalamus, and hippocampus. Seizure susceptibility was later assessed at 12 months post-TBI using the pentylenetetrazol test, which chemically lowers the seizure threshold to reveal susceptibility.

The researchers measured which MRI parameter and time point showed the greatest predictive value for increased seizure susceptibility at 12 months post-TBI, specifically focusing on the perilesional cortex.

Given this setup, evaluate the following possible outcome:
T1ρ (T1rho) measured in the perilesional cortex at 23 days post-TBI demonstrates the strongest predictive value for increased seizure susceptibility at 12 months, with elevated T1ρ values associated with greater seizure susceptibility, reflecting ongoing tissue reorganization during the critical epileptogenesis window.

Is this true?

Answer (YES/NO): NO